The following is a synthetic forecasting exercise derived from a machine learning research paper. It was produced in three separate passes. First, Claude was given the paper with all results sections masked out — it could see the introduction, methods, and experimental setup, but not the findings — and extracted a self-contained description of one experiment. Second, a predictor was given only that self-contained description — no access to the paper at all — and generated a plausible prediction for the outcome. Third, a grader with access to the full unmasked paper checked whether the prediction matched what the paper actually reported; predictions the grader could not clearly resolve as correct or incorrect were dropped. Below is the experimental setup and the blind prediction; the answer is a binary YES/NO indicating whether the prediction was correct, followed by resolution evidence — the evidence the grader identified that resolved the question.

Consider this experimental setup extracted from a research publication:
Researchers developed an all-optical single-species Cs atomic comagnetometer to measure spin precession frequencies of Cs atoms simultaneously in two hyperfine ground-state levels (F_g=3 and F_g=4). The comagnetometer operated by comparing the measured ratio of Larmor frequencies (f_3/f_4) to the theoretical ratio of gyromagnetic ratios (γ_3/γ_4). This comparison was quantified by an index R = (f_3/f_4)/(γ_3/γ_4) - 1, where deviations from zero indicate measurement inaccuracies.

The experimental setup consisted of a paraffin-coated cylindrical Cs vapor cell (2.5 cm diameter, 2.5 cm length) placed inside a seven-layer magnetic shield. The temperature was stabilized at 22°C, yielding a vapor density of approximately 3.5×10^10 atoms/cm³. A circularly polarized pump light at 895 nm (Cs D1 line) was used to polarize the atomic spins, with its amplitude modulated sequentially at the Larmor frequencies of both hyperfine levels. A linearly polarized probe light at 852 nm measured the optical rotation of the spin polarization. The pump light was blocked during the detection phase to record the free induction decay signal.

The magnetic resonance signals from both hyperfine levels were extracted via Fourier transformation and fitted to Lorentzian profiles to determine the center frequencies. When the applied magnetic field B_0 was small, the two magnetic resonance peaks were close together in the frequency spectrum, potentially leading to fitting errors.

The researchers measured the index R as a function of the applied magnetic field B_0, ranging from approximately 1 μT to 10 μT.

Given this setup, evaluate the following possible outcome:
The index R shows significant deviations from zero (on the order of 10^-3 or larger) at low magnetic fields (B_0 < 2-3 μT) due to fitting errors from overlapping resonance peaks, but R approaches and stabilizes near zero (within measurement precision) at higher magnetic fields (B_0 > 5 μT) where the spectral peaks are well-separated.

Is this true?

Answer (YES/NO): NO